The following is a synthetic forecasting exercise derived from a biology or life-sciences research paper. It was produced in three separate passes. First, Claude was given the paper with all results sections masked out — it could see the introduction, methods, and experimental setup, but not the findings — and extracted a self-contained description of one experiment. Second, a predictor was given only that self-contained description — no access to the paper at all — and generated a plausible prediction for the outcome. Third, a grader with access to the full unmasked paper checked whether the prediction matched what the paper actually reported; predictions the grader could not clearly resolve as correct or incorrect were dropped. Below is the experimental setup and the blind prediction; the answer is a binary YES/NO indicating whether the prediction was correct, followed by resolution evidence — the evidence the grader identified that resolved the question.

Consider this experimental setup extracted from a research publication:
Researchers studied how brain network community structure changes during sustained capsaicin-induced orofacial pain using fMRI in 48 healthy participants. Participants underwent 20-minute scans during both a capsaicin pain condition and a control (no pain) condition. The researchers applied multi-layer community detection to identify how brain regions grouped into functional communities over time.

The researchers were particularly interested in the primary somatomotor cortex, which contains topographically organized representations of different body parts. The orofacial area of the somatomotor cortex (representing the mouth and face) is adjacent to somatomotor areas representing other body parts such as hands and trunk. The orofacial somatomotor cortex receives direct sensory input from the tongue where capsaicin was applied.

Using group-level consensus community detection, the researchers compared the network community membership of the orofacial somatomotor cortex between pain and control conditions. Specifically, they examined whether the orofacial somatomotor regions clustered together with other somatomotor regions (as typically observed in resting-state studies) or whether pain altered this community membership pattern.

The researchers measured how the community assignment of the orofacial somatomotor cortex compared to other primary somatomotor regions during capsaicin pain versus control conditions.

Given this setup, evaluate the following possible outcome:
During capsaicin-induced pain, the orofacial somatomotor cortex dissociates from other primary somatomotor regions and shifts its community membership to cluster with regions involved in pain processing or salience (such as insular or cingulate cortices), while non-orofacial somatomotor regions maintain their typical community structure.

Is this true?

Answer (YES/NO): NO